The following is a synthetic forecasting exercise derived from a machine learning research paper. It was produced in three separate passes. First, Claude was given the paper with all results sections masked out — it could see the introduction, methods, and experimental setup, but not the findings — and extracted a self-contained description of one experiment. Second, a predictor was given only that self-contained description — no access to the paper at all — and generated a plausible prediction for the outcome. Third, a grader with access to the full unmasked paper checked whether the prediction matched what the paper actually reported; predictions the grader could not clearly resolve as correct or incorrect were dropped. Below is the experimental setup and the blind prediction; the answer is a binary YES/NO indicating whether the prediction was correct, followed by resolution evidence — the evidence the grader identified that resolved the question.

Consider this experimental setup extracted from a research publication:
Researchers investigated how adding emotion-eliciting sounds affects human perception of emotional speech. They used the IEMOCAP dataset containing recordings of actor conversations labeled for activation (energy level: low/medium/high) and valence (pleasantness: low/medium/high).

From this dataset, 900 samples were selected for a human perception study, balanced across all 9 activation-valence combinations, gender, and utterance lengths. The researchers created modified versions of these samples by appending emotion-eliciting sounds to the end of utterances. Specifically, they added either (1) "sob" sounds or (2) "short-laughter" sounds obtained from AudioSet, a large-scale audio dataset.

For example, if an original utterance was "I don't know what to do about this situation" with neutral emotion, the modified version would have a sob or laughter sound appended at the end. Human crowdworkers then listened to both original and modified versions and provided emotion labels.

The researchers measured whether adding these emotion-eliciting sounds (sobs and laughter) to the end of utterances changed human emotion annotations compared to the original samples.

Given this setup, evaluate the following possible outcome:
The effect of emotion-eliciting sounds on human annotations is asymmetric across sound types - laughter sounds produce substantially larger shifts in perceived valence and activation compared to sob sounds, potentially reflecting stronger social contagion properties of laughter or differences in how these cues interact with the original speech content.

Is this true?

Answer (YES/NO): NO